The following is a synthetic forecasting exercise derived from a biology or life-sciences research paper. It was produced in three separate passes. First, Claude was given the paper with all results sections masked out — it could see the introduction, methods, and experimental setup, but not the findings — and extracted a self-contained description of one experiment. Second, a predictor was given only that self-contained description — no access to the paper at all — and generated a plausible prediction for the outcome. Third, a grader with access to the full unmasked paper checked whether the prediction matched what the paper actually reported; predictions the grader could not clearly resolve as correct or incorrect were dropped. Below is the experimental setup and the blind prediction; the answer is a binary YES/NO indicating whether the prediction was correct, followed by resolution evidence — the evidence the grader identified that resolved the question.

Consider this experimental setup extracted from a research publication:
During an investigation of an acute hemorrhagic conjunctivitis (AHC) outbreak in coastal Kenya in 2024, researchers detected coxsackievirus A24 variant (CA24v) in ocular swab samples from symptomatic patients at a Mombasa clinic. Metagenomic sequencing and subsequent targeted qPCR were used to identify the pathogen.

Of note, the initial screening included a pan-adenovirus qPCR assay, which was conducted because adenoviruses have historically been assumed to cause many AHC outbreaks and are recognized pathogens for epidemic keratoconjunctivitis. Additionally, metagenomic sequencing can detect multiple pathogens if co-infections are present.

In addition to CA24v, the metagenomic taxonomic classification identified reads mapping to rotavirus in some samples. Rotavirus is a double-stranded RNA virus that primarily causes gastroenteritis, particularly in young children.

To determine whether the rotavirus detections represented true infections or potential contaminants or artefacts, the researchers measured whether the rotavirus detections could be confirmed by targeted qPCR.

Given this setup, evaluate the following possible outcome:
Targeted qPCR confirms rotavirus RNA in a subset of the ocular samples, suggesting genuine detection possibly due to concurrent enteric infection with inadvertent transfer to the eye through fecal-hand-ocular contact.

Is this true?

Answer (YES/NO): NO